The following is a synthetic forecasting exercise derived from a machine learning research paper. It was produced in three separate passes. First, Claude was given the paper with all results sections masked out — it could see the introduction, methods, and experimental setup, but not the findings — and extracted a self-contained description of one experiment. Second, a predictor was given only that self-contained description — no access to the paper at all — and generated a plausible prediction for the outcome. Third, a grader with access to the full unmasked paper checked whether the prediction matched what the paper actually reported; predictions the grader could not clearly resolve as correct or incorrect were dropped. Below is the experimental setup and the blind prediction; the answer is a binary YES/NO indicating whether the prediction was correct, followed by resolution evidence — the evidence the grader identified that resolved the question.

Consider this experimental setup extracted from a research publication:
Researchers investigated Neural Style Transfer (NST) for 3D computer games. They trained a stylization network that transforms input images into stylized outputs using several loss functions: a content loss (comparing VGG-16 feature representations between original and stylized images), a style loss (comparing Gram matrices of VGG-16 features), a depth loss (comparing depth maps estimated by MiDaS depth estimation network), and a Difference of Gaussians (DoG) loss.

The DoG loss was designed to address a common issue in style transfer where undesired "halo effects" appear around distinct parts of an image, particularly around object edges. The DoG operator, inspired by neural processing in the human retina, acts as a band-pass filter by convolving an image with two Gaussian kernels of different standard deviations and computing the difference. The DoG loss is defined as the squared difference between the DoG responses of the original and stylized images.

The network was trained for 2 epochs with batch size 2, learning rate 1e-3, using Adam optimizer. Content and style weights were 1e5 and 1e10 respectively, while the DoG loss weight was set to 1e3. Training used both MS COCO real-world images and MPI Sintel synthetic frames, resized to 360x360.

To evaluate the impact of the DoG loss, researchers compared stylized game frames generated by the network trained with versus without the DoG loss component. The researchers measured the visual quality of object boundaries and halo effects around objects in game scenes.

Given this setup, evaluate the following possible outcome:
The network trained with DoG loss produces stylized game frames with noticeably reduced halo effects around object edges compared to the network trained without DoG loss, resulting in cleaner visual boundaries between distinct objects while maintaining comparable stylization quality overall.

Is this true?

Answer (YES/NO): YES